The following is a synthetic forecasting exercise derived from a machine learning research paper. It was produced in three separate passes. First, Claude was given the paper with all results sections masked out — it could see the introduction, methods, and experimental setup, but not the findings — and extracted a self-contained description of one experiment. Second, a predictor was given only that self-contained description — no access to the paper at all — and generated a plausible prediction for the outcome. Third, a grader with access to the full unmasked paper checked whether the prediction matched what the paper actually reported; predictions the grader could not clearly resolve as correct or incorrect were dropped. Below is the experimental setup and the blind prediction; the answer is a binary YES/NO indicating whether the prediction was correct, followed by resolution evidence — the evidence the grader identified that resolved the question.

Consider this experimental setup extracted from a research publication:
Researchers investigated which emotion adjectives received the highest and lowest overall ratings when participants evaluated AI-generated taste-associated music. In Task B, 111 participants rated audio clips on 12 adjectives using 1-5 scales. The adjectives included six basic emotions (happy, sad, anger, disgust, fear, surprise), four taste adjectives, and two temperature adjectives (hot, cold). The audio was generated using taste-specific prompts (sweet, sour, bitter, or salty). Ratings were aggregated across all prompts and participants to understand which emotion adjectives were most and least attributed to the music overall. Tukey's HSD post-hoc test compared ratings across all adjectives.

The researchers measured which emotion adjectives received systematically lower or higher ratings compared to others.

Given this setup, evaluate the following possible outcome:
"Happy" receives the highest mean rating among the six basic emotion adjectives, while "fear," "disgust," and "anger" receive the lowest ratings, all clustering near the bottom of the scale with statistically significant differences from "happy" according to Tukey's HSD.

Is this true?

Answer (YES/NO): NO